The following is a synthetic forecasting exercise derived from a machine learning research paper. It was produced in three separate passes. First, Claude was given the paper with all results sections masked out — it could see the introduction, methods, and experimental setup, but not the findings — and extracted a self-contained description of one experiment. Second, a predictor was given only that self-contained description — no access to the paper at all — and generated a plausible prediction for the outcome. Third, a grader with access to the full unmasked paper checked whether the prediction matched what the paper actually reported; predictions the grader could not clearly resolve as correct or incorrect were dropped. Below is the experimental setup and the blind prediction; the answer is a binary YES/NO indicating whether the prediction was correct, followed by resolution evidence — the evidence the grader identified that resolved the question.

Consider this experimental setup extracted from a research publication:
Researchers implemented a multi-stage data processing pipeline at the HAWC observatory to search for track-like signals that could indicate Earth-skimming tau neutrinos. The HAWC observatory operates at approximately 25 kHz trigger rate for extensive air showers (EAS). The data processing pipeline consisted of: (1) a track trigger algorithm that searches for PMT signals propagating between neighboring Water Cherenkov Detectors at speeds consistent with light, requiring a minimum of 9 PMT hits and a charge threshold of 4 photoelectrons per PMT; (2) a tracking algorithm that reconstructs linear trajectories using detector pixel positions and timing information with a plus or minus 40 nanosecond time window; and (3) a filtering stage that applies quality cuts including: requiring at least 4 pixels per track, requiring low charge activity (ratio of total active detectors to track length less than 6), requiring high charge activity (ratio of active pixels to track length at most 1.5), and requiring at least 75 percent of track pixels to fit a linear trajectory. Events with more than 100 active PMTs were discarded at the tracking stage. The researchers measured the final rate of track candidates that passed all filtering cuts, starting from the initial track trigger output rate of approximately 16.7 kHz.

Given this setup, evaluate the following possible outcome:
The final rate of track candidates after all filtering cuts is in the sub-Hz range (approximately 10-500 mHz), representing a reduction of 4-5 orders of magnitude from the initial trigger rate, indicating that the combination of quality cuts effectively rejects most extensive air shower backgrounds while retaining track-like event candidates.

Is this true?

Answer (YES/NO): NO